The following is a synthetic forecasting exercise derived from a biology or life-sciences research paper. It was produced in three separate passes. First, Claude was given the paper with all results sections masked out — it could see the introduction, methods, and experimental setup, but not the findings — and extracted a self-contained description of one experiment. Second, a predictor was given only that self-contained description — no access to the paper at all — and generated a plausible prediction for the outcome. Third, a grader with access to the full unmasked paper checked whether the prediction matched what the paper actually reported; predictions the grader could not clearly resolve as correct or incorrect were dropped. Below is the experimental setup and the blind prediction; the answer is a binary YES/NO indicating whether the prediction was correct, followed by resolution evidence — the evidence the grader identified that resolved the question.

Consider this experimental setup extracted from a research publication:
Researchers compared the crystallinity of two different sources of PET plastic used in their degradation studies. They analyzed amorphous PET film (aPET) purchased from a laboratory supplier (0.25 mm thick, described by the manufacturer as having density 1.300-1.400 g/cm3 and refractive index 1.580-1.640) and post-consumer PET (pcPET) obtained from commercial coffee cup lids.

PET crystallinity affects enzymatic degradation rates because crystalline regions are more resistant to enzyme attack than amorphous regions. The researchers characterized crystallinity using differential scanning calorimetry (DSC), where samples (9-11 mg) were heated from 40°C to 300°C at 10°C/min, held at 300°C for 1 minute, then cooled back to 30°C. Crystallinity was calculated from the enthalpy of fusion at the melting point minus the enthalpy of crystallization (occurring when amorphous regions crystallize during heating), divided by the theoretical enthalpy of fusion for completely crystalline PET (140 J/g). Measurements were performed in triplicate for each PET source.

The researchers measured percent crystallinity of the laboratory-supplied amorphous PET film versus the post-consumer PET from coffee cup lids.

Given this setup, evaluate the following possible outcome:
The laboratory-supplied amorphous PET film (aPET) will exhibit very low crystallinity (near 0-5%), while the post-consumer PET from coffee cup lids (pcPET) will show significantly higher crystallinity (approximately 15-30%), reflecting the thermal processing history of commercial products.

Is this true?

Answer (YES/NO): NO